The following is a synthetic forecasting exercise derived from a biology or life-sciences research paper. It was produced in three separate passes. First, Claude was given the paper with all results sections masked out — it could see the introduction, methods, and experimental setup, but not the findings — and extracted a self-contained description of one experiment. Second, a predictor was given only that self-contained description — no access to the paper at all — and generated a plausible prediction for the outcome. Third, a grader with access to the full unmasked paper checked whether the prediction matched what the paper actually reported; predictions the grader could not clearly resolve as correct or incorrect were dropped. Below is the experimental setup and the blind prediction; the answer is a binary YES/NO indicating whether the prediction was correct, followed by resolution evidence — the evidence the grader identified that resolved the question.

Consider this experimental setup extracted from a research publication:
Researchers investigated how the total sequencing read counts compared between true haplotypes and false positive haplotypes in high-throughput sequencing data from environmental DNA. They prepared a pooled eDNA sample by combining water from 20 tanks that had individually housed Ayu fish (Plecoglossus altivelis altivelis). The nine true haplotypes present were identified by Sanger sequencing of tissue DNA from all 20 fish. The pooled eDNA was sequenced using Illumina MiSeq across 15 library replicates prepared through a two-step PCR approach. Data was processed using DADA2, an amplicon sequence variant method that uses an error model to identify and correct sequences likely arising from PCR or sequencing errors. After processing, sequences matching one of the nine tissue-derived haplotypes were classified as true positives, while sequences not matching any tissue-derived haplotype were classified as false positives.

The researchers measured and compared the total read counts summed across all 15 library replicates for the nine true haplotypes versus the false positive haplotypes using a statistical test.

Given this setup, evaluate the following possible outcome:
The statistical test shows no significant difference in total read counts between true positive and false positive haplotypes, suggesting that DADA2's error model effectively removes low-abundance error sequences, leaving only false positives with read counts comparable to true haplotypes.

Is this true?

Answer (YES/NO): NO